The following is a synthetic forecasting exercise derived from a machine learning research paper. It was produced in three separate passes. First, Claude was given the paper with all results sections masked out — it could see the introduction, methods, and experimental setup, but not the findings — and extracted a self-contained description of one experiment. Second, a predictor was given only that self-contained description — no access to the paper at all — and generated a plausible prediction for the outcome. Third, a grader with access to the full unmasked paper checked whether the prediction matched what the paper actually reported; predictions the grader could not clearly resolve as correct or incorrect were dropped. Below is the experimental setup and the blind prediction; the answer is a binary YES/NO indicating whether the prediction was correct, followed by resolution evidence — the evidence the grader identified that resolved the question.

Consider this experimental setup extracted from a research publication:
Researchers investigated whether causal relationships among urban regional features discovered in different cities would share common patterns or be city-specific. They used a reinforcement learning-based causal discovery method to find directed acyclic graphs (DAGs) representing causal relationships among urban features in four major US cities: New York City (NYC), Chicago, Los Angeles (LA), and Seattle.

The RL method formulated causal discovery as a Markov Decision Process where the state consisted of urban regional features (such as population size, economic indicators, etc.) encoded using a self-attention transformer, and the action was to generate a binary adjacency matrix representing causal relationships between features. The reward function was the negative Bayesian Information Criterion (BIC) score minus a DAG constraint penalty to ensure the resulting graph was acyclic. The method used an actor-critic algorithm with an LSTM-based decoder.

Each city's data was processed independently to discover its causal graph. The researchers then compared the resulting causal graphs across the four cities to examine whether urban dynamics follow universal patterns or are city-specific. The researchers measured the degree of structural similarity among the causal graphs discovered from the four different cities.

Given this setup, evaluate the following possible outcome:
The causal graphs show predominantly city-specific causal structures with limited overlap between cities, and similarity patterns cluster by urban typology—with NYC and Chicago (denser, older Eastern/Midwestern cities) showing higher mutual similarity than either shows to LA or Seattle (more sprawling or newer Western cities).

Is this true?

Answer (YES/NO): NO